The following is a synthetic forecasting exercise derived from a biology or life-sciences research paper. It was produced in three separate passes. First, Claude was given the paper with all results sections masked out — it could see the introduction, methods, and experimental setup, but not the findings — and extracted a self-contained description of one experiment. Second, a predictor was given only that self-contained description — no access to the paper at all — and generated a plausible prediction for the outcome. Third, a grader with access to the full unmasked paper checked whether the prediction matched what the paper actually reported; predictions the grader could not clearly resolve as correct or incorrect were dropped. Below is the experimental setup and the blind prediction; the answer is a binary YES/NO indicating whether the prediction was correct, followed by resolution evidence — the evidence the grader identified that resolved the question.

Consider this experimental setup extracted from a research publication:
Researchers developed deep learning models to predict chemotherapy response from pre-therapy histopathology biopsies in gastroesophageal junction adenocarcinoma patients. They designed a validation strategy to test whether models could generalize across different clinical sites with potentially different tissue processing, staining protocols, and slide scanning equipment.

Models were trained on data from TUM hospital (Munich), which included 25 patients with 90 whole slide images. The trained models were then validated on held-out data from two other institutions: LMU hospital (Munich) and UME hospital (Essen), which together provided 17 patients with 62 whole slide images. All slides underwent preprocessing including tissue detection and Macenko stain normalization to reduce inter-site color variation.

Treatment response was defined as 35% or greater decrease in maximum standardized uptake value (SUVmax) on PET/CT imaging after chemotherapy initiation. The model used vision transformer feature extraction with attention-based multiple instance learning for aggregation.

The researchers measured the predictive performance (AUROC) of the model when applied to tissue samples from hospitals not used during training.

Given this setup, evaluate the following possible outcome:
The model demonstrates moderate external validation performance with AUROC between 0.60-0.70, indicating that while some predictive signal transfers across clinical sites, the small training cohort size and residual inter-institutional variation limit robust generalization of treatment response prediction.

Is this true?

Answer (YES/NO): NO